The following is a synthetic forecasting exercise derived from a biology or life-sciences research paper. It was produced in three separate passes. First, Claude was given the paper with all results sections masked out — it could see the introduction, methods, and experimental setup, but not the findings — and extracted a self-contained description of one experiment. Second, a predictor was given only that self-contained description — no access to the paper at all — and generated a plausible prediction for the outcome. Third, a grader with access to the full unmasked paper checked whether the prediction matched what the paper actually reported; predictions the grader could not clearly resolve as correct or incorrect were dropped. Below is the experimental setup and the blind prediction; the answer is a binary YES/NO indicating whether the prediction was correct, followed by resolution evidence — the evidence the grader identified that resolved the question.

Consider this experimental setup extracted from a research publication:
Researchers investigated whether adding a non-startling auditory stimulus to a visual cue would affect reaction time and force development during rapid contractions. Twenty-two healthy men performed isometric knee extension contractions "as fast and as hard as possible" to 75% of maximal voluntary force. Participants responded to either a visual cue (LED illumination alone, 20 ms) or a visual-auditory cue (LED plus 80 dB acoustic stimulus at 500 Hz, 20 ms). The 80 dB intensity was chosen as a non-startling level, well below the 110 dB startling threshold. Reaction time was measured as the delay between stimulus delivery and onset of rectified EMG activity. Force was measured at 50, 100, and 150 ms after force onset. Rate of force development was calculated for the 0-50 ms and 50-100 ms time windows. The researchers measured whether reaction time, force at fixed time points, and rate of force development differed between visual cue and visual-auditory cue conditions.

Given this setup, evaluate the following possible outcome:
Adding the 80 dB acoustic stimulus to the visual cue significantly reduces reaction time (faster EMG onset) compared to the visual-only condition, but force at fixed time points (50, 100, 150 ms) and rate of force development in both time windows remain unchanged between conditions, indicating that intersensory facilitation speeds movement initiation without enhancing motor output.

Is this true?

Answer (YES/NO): YES